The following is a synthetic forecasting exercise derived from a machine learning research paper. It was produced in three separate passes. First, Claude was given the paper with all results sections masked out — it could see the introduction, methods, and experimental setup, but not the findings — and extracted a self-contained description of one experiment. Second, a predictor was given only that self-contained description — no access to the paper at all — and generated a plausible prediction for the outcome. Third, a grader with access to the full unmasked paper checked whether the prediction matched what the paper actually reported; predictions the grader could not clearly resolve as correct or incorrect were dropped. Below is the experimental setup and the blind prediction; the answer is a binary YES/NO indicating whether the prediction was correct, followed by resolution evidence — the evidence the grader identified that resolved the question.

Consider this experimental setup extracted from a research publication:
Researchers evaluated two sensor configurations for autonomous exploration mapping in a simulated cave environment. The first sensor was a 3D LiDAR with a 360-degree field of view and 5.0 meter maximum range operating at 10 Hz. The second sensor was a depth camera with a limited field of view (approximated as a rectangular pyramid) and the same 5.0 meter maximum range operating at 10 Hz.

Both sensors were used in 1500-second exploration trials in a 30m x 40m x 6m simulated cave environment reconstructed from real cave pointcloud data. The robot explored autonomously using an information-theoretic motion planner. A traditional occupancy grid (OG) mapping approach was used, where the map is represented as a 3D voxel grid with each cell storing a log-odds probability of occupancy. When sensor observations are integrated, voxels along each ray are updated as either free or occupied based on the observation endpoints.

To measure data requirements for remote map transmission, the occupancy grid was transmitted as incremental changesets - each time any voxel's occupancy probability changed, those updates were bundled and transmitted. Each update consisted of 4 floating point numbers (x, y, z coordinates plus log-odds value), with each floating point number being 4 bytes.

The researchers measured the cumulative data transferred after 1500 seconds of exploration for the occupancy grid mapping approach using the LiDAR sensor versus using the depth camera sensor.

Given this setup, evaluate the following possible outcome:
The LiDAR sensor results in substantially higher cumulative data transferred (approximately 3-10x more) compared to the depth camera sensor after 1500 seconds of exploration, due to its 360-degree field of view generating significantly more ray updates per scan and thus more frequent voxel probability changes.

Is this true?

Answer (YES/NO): NO